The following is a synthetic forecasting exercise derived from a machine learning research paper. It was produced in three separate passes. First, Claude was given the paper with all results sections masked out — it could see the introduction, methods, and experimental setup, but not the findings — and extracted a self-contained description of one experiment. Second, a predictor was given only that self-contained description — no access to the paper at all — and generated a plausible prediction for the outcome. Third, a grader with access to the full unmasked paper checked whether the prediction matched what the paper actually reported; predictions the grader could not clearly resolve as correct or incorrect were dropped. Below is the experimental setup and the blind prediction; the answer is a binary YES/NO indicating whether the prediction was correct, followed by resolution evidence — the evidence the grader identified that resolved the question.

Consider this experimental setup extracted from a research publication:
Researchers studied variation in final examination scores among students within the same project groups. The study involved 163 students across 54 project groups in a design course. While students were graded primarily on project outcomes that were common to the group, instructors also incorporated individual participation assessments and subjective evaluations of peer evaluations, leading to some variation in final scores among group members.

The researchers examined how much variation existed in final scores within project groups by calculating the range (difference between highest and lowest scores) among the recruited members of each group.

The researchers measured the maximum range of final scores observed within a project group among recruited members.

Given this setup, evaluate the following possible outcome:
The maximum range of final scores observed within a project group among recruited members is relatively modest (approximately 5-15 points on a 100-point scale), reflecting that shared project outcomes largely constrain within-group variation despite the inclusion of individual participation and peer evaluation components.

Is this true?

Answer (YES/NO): YES